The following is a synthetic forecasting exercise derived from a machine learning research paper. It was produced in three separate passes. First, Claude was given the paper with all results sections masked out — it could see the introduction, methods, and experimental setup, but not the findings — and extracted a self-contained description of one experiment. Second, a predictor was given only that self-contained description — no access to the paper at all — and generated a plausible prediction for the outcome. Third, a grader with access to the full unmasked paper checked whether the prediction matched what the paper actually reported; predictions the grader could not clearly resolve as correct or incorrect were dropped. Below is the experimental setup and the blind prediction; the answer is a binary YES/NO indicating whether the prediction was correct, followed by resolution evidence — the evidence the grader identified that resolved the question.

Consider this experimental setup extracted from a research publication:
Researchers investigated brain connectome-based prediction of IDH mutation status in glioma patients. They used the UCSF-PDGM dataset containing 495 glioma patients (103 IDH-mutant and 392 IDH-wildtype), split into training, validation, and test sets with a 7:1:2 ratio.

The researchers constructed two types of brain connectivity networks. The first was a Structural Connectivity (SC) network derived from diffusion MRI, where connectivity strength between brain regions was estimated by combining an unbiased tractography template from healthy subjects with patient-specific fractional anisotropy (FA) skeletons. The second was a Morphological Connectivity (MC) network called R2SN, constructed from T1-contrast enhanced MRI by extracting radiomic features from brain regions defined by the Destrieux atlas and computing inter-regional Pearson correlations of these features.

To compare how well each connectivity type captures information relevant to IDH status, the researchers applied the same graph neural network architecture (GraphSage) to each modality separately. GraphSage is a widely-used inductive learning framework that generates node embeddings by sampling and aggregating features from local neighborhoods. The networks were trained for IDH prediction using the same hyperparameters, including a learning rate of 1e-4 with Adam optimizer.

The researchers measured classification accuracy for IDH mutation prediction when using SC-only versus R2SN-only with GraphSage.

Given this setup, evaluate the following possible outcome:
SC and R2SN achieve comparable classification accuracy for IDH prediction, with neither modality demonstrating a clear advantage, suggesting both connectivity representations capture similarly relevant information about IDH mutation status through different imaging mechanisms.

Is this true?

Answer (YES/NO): NO